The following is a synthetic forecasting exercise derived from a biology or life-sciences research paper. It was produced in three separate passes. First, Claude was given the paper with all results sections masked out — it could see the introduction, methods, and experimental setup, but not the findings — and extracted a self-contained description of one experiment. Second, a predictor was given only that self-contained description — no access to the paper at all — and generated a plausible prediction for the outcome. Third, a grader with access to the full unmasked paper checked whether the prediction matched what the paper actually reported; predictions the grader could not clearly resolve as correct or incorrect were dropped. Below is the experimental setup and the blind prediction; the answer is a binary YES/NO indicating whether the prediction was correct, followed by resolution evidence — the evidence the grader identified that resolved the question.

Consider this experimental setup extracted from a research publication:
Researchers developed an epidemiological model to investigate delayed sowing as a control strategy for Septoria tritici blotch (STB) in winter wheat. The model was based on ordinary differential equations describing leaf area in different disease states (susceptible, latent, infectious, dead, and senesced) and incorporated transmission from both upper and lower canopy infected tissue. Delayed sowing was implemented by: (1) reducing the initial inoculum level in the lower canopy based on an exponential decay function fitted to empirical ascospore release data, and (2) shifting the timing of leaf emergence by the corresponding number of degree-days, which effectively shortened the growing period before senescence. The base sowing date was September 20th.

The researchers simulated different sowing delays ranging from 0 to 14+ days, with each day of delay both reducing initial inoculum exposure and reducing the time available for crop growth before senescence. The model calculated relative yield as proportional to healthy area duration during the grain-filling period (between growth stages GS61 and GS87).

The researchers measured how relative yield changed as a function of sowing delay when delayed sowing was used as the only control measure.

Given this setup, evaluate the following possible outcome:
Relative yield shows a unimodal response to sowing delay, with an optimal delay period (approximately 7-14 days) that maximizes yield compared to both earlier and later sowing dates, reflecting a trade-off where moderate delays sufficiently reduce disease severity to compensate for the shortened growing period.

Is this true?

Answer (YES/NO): YES